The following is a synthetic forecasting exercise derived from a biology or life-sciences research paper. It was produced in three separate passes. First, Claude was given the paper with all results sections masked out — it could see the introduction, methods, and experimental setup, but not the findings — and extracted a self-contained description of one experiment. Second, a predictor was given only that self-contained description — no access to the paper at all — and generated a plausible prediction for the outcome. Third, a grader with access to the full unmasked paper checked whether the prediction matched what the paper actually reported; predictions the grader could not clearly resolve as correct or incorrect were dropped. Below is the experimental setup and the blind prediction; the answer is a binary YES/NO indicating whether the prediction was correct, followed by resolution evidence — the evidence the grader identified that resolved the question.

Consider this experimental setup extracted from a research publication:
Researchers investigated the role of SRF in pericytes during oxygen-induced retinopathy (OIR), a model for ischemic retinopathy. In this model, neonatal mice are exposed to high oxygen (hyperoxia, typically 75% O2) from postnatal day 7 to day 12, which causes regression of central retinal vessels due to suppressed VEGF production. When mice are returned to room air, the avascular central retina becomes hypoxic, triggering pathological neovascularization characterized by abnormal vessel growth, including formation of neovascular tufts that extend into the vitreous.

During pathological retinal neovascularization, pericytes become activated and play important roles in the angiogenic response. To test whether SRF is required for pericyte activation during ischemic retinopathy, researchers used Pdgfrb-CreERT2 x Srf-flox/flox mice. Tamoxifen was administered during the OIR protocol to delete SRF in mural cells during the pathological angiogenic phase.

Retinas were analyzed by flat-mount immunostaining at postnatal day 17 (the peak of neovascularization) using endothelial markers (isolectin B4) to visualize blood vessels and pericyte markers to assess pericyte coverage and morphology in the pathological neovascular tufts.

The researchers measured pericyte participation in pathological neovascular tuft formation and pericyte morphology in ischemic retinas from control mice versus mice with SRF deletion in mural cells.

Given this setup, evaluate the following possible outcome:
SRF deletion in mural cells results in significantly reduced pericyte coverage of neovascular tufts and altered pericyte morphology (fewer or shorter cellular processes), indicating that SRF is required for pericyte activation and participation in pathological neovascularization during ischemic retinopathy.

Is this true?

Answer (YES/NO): NO